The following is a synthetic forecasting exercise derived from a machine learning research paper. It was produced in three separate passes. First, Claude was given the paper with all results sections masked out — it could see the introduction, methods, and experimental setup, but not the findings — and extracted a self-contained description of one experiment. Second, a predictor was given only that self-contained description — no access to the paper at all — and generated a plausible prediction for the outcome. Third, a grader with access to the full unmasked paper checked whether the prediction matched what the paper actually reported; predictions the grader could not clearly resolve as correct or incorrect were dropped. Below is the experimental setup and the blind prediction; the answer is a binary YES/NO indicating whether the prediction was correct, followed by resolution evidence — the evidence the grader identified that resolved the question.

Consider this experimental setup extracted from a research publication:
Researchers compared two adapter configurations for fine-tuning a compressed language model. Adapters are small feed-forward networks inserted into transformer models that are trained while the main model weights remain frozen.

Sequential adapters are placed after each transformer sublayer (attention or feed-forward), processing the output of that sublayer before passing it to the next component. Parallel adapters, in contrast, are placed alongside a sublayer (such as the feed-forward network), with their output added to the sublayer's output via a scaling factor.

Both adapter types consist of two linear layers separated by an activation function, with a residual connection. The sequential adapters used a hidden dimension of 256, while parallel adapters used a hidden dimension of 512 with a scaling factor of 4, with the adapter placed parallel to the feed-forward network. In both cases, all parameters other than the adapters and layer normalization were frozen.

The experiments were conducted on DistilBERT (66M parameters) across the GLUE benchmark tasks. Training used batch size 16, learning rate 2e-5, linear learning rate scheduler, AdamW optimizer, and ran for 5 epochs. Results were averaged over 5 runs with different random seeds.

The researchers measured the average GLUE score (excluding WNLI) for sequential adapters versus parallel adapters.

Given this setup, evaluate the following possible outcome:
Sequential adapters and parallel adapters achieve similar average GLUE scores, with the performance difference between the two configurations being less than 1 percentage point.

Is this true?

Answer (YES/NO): NO